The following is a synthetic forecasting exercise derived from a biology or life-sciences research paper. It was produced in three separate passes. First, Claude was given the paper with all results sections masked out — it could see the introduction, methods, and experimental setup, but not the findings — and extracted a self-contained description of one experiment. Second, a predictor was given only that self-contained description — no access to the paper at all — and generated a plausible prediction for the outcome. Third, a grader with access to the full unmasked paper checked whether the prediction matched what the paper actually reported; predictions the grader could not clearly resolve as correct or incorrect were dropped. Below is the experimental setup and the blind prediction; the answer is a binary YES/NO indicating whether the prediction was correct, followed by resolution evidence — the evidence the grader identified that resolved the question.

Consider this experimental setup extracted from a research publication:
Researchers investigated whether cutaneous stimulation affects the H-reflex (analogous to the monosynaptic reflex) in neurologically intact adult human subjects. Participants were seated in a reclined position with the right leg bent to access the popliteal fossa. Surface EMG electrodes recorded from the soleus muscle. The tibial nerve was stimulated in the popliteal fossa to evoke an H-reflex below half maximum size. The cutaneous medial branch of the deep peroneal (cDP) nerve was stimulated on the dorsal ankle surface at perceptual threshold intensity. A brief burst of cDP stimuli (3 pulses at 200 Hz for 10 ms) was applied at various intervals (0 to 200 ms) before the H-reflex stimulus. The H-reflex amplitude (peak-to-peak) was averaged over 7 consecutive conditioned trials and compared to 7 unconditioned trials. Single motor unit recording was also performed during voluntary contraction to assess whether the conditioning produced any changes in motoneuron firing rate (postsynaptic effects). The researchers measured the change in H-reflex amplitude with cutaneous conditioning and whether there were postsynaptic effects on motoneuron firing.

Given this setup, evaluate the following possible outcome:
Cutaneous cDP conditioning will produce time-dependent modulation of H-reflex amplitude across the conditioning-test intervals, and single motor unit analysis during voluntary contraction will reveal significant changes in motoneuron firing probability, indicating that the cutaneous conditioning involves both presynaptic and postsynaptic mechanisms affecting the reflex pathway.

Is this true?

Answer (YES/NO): NO